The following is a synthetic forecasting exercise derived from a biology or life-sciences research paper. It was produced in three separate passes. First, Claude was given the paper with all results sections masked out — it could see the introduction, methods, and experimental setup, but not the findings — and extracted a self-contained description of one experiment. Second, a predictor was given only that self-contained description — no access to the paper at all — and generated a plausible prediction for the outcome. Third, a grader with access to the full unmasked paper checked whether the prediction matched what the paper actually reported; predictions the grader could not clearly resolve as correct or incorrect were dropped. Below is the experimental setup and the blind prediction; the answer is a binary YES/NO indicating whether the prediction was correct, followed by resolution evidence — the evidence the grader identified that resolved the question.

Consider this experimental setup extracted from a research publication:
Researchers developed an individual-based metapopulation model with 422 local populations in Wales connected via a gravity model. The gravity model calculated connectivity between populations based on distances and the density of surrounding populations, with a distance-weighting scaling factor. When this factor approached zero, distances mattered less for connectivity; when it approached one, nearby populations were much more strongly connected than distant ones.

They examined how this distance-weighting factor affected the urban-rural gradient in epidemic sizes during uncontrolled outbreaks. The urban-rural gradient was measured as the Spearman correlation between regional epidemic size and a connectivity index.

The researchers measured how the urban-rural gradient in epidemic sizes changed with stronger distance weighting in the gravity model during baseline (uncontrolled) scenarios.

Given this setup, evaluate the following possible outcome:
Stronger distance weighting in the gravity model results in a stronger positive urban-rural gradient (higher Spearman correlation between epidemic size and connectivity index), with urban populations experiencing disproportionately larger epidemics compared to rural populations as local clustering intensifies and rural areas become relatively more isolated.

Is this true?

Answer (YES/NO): NO